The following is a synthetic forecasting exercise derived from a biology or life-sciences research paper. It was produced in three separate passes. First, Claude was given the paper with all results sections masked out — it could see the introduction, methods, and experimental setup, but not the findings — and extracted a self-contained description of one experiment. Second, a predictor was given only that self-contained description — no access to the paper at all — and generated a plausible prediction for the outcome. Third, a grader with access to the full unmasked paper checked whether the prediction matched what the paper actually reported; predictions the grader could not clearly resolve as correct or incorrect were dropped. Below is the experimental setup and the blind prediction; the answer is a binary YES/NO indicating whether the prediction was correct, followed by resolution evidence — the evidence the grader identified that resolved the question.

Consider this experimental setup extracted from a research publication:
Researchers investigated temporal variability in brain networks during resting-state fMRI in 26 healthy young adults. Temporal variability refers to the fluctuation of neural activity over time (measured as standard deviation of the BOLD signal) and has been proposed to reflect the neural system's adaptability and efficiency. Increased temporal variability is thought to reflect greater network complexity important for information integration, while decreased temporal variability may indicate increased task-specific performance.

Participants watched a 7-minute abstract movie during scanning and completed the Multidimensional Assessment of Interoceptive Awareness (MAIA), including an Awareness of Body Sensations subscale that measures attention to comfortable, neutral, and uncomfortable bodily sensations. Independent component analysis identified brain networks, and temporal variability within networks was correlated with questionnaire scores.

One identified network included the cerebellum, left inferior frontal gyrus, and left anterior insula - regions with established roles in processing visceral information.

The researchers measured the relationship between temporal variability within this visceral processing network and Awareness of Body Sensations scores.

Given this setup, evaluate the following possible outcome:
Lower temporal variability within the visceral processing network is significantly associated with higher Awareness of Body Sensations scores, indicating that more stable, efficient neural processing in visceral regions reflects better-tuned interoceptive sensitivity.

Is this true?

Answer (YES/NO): NO